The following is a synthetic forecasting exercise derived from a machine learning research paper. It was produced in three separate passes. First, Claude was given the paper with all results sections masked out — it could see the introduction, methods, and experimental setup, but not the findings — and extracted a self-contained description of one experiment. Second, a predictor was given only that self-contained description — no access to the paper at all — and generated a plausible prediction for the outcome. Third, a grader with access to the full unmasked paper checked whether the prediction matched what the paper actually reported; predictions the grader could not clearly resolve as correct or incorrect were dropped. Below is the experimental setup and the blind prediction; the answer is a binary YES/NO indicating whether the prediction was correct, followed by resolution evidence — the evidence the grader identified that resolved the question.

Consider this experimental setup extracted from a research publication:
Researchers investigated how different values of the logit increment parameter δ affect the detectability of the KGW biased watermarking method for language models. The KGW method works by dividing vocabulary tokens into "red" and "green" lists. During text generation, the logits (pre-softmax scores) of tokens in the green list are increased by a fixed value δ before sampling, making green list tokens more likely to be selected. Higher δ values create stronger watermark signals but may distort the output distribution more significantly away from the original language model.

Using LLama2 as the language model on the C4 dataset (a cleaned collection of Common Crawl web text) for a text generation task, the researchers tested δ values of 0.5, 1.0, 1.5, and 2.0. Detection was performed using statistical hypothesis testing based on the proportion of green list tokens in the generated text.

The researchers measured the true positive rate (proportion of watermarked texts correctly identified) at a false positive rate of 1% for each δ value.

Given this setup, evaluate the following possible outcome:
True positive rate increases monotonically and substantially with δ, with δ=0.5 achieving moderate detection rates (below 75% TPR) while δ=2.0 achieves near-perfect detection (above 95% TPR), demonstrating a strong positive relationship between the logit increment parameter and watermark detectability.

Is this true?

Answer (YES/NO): YES